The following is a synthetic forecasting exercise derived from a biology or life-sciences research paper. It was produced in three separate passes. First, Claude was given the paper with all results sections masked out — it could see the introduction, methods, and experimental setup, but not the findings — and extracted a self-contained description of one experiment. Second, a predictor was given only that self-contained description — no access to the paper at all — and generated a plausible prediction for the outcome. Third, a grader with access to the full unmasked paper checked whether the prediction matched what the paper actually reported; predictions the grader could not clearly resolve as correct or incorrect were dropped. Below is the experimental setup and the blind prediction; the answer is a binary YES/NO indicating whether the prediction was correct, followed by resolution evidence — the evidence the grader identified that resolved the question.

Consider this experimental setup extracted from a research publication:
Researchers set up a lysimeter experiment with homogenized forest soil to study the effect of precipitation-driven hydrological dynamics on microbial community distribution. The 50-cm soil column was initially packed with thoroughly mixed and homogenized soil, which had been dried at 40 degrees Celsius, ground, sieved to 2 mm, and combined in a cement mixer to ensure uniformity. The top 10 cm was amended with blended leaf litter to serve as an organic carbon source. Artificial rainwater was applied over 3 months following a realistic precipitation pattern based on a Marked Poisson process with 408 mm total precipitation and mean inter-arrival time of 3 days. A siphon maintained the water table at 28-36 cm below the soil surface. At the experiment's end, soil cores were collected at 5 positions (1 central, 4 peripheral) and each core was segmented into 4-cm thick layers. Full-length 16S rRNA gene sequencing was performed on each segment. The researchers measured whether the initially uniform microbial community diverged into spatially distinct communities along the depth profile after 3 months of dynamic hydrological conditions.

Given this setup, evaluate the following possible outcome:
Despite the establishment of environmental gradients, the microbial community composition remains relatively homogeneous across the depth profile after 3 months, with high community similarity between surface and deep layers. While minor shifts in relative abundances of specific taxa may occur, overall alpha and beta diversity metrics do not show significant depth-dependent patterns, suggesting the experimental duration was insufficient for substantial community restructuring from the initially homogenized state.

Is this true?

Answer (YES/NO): NO